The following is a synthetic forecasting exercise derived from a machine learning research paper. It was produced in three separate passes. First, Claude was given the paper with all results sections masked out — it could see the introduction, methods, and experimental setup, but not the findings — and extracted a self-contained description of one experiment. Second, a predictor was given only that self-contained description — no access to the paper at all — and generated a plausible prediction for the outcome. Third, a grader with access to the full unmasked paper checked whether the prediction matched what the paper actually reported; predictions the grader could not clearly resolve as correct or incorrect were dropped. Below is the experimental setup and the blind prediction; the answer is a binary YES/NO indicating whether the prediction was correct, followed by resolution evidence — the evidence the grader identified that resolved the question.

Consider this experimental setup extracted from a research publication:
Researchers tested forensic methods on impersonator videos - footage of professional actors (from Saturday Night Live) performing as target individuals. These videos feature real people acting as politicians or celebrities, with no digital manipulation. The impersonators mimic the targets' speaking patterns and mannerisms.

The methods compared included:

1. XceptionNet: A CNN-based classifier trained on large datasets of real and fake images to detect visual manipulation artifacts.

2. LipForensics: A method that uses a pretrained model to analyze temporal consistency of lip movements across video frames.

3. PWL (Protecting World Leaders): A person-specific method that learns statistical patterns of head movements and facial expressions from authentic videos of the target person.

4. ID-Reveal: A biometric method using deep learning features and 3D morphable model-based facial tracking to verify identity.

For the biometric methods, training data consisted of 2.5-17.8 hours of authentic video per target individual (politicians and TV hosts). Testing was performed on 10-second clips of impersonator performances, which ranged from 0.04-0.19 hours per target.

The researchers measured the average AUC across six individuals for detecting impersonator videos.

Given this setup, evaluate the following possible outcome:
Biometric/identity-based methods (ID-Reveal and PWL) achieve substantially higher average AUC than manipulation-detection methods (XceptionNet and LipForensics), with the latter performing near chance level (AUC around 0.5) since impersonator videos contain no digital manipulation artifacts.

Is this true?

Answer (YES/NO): YES